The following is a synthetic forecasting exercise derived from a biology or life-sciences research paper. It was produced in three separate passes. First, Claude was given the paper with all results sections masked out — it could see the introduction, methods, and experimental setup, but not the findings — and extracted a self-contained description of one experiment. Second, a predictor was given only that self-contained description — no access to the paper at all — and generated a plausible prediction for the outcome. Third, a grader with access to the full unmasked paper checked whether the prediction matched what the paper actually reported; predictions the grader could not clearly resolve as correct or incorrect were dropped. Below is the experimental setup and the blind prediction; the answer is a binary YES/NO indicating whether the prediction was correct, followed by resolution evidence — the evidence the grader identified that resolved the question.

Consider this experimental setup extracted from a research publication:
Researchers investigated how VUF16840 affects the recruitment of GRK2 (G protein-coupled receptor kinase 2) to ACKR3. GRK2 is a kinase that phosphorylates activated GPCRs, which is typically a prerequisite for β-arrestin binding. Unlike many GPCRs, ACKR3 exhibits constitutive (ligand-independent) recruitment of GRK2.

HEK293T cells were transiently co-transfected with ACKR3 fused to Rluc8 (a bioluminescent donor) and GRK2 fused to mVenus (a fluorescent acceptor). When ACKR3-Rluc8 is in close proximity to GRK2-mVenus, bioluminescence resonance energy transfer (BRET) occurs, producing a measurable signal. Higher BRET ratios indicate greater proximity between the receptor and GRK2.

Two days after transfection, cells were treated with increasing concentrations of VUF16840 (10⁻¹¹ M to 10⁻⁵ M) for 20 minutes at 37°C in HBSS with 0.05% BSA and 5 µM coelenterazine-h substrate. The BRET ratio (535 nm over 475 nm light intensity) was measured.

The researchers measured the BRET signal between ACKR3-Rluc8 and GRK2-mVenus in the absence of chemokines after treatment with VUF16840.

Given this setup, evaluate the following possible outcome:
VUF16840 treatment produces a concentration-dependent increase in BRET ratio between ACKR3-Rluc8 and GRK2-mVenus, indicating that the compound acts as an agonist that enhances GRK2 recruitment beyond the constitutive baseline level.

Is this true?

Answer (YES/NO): NO